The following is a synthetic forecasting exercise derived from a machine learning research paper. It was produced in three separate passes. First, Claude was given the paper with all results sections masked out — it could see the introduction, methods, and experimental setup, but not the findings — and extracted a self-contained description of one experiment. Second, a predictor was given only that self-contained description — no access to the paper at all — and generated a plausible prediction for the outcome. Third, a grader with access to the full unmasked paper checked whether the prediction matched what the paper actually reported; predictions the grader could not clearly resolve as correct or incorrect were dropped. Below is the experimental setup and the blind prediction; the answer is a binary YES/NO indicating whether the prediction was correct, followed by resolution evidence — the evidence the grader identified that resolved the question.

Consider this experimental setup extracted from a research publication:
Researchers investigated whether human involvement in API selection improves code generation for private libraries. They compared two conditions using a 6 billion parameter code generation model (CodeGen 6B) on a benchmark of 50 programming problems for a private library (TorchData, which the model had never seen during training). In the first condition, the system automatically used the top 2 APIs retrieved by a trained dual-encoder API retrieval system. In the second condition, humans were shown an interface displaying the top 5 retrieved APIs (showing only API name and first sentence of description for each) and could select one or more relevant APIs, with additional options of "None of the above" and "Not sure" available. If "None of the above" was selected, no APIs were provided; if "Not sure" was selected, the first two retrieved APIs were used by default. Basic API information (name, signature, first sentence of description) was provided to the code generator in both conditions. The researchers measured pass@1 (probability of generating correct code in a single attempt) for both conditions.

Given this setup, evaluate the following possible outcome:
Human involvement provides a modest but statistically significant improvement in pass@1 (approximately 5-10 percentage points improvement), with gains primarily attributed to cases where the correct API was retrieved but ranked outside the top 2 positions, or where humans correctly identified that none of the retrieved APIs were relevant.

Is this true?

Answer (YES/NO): NO